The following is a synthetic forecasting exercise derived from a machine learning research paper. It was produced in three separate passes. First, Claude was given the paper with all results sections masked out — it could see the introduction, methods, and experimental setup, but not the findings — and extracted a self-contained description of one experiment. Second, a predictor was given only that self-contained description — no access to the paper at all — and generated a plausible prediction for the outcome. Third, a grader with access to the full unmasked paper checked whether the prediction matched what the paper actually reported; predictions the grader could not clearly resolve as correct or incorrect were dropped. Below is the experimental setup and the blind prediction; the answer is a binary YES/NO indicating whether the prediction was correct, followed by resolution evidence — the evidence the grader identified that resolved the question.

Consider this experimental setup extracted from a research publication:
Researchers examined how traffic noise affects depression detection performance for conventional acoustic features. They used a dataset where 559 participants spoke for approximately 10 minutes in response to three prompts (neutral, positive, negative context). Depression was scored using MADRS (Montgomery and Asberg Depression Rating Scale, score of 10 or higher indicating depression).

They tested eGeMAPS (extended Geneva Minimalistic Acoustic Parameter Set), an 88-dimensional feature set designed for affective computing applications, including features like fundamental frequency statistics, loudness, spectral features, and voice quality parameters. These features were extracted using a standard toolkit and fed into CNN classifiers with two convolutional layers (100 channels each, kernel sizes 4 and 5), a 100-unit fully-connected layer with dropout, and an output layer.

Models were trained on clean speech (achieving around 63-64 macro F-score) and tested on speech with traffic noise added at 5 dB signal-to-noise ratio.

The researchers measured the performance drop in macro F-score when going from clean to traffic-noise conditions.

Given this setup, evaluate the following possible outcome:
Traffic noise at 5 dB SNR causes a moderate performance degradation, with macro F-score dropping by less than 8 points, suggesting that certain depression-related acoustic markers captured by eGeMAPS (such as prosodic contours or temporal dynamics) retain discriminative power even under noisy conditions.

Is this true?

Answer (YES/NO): NO